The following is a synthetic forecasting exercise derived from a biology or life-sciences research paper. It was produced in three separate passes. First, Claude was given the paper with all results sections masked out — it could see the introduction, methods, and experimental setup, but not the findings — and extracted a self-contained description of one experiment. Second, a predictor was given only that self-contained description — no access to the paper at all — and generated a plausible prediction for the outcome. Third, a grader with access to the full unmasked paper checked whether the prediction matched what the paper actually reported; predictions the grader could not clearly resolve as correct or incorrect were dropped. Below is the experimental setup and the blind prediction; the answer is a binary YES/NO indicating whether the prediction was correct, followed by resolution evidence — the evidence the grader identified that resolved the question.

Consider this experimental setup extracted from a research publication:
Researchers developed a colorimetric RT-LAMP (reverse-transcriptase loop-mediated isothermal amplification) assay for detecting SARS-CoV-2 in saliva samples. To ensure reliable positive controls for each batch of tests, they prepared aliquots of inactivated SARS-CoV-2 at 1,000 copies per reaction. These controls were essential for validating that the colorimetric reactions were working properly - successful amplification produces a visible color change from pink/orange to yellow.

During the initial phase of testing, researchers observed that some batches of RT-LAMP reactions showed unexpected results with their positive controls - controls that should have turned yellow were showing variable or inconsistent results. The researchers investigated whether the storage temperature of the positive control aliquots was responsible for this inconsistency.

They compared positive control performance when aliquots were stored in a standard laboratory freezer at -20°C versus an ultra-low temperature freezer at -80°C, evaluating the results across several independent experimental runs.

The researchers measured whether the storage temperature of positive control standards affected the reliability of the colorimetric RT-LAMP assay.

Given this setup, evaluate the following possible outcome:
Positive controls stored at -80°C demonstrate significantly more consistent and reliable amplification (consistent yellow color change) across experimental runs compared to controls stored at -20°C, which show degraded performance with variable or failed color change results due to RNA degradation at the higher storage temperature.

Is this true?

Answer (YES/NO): YES